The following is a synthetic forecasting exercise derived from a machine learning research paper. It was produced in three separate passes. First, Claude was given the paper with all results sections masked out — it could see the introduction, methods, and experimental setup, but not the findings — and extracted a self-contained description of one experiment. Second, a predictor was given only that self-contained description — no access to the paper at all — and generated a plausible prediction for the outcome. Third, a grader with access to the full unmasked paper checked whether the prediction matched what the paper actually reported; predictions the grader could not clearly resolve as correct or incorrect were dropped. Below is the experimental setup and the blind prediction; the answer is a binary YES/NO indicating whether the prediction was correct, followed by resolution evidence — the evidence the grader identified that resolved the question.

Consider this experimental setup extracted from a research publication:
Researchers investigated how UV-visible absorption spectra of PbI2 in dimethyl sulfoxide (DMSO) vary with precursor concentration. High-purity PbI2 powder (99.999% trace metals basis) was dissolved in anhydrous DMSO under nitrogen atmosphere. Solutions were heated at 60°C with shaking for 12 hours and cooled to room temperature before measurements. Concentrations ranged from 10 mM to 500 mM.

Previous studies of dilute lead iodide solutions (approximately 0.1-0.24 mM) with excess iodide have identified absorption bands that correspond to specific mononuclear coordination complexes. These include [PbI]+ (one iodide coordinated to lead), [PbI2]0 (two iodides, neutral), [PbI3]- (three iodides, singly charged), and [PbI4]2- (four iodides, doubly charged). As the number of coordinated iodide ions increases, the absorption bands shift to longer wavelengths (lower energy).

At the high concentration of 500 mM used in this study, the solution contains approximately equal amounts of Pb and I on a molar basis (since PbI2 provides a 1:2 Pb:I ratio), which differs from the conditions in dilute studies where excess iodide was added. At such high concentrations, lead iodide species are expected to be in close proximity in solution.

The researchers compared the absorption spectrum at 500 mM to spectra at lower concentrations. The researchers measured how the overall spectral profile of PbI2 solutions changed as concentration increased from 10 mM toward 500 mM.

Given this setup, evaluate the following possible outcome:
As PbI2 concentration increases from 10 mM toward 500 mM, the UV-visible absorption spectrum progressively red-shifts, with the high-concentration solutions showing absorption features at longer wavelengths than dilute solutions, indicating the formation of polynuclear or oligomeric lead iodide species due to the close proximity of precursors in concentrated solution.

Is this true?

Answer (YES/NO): YES